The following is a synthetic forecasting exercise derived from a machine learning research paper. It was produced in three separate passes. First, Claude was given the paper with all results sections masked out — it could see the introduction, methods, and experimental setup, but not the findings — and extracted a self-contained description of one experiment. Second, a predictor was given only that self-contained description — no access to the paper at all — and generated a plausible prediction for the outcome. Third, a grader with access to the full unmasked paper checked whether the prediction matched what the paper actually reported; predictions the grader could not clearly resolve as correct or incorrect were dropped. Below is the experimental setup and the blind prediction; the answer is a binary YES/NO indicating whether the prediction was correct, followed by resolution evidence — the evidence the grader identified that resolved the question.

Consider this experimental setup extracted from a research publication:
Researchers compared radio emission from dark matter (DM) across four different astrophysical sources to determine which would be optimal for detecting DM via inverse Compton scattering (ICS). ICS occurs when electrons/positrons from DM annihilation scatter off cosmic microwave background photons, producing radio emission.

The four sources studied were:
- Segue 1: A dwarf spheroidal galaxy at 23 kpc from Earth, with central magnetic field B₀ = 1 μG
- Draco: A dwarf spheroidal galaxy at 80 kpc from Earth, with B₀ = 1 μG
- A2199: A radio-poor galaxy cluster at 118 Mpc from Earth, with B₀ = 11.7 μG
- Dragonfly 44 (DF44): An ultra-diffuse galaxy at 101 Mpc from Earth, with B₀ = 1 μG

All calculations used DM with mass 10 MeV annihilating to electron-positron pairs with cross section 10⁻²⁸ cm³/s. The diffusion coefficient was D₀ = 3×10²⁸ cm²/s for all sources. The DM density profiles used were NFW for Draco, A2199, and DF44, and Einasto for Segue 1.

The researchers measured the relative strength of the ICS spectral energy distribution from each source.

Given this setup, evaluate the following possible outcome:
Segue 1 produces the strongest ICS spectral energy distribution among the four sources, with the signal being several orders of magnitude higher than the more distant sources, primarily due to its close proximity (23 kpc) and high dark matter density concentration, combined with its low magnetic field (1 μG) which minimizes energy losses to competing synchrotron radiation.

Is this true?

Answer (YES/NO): NO